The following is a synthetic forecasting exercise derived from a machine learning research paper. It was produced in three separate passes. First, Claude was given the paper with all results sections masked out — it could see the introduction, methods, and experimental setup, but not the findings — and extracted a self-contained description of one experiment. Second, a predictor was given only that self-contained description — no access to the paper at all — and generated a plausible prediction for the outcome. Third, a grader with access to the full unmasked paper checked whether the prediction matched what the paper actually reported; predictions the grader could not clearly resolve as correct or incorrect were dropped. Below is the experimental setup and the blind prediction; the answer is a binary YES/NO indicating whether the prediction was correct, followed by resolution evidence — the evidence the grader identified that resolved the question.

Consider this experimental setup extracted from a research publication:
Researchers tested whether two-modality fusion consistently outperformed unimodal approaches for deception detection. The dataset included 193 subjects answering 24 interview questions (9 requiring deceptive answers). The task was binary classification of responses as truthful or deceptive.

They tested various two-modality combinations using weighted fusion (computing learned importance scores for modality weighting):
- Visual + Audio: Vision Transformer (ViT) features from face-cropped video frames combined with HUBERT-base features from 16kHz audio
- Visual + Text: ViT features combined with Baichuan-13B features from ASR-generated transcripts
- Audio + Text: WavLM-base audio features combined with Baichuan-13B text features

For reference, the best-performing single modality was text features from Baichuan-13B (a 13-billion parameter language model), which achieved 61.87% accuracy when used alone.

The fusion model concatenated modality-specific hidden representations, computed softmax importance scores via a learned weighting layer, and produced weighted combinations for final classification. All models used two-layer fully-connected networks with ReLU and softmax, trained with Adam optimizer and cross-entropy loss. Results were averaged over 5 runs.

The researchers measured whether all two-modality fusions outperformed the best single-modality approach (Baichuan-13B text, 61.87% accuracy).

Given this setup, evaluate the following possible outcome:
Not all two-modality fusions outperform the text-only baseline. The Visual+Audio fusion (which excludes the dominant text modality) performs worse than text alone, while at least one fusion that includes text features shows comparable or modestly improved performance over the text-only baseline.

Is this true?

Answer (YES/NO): YES